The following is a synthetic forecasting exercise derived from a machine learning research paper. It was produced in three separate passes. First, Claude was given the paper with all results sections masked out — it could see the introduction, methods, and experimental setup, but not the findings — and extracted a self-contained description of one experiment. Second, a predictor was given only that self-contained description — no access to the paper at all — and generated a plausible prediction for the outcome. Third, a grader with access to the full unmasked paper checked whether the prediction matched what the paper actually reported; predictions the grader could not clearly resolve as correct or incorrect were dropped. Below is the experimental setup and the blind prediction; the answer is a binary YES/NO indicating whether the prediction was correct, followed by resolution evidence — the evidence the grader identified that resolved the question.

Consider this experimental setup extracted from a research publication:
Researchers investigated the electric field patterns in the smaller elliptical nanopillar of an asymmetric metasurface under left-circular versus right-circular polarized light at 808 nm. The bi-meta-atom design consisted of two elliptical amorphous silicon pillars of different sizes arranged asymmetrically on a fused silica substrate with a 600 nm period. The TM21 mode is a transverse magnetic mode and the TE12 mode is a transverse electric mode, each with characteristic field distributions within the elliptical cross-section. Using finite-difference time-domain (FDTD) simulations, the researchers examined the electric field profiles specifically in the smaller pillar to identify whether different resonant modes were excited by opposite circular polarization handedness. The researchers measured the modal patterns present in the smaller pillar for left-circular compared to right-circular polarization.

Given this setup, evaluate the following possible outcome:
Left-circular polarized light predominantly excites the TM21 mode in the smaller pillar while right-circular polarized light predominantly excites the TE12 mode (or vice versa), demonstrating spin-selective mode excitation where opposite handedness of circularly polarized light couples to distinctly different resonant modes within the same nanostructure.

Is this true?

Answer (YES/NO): NO